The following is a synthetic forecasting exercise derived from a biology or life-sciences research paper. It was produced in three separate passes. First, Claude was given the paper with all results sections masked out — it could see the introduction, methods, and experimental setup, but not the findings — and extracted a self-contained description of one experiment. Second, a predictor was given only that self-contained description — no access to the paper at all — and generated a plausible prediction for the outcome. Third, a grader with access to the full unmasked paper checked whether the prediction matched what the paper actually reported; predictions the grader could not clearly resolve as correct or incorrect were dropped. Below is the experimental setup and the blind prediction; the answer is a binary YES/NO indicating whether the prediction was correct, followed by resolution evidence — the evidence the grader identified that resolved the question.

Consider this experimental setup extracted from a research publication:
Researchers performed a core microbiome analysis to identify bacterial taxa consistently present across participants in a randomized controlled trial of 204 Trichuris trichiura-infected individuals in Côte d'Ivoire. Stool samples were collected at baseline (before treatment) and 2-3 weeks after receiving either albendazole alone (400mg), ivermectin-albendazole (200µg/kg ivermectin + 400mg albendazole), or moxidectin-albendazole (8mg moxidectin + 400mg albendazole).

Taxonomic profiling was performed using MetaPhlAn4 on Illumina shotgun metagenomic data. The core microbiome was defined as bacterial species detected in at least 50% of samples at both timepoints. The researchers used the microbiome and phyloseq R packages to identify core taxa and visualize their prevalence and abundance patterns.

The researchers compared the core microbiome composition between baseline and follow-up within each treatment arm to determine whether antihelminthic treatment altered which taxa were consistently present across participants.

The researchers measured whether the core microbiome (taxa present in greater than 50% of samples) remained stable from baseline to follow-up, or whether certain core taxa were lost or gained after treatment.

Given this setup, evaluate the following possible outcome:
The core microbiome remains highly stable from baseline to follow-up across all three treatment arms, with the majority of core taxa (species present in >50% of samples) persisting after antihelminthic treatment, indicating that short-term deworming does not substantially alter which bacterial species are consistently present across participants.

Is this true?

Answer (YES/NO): NO